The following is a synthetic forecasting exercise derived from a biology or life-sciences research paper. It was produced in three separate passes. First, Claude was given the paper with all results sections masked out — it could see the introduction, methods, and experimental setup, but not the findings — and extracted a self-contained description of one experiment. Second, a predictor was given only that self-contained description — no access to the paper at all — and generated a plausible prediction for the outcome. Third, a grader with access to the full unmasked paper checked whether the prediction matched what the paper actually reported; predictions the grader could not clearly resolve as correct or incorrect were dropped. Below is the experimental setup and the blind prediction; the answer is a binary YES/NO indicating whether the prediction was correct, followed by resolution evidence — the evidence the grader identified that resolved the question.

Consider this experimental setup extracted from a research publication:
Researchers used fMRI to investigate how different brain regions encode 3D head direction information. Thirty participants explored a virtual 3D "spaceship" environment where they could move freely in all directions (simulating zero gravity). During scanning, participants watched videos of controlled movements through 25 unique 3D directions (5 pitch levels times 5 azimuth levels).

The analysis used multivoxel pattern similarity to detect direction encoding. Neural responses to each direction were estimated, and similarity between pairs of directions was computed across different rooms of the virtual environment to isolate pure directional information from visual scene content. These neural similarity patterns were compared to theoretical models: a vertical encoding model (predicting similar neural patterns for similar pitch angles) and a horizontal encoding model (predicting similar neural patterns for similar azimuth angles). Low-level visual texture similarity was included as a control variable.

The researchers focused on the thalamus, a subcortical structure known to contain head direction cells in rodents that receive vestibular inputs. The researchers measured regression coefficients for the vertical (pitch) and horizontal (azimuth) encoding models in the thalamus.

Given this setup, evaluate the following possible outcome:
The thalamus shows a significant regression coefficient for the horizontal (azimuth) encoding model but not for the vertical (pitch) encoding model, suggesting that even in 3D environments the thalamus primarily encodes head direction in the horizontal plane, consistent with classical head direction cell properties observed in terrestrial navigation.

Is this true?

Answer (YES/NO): YES